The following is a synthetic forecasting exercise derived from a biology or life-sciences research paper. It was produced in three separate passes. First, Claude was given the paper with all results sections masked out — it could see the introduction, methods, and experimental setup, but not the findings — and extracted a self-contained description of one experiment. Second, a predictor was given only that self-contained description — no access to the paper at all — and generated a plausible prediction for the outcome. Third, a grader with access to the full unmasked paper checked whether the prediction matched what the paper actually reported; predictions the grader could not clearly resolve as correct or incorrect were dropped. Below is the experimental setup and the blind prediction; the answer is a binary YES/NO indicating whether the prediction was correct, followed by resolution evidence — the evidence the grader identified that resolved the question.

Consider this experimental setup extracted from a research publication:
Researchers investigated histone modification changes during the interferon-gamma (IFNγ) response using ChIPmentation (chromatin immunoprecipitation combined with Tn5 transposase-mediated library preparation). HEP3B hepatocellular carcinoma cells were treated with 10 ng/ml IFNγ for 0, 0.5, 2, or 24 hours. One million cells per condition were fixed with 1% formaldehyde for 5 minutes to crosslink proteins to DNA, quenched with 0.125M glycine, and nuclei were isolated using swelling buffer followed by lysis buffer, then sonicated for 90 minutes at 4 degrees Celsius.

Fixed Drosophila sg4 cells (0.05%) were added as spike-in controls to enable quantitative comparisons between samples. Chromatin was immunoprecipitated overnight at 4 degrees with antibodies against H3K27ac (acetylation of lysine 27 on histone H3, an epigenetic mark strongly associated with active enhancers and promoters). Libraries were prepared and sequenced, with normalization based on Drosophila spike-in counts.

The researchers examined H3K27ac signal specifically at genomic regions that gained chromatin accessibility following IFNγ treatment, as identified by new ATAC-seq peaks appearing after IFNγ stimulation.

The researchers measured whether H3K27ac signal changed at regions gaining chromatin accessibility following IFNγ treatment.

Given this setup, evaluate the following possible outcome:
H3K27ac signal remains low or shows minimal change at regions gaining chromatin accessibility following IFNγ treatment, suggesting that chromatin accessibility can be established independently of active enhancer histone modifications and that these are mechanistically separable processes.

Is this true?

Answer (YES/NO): NO